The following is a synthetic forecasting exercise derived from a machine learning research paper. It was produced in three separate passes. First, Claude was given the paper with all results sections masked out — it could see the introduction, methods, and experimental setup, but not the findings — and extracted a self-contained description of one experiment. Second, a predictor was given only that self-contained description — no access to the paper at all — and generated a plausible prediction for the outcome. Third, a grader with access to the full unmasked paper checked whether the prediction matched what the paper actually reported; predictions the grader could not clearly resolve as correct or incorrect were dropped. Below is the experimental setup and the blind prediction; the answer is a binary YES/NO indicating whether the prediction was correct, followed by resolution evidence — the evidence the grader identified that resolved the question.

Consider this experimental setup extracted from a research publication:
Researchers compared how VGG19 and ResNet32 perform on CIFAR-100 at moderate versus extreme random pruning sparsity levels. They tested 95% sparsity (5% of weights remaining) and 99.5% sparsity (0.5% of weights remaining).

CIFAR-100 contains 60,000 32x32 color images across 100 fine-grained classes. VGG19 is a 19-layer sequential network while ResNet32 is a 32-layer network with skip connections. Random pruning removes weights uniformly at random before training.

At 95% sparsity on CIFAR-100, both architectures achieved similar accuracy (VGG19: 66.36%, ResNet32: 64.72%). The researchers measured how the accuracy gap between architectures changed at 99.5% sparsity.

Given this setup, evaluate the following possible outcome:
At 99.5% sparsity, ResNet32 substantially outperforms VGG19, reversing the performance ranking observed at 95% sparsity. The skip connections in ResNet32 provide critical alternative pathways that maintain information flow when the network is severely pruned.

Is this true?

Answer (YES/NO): NO